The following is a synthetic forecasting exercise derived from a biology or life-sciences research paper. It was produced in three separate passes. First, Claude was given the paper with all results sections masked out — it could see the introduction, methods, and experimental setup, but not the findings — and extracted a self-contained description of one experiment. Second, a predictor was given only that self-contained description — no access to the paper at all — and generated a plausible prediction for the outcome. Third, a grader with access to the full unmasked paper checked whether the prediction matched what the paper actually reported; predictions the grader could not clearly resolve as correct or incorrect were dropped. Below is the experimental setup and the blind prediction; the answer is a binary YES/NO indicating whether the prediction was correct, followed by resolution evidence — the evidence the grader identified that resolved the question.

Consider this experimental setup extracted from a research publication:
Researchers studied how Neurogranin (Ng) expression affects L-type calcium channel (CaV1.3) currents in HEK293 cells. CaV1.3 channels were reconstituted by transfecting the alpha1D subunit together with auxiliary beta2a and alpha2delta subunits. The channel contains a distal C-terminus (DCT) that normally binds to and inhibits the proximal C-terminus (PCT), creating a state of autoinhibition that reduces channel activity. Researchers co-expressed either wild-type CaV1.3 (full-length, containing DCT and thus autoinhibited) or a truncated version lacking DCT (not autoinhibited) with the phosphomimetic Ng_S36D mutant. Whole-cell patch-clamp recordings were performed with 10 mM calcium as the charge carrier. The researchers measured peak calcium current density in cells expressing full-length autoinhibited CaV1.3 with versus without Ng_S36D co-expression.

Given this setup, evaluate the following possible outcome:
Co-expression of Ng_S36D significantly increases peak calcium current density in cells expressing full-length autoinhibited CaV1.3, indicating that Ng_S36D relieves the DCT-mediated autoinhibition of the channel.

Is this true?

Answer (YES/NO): YES